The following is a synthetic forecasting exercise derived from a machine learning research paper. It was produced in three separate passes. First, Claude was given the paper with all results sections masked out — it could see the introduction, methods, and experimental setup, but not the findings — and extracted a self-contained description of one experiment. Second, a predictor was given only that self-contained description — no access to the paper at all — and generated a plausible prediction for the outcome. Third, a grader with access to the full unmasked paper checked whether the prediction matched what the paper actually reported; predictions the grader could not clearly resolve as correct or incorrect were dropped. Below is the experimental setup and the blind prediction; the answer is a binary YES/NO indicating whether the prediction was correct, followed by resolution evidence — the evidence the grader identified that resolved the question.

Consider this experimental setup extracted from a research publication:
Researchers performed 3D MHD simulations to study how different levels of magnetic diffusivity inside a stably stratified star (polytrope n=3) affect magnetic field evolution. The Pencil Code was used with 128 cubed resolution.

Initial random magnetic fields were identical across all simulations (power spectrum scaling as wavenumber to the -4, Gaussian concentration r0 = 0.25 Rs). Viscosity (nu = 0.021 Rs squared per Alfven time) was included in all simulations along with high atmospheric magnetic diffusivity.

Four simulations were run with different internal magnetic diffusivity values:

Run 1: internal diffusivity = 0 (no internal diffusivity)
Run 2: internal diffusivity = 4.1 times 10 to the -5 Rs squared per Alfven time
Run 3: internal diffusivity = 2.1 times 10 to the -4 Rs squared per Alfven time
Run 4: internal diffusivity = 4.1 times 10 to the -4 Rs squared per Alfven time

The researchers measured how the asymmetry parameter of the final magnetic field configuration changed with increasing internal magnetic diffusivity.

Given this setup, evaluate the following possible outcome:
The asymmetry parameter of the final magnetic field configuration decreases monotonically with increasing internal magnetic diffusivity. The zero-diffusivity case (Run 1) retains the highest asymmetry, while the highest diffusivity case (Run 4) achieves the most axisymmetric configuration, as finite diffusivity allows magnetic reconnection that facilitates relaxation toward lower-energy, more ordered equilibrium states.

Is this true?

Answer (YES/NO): YES